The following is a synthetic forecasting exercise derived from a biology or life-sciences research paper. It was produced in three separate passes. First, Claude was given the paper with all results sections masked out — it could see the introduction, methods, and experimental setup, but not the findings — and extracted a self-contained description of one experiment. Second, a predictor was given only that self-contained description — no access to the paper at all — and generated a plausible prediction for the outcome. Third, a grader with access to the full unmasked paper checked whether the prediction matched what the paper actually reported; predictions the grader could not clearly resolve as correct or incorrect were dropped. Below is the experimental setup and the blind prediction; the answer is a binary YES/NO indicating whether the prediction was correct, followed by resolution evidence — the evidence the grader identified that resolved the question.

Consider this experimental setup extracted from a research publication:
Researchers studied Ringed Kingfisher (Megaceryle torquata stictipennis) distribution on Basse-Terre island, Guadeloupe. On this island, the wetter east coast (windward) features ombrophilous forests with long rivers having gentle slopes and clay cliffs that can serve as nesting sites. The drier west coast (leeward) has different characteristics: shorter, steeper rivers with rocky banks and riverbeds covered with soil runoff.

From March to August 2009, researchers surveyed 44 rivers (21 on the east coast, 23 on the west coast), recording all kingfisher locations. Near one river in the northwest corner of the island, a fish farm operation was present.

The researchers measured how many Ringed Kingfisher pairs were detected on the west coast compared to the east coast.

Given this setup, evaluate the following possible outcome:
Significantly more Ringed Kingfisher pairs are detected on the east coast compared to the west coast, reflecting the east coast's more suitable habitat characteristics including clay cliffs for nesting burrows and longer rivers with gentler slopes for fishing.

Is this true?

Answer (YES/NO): YES